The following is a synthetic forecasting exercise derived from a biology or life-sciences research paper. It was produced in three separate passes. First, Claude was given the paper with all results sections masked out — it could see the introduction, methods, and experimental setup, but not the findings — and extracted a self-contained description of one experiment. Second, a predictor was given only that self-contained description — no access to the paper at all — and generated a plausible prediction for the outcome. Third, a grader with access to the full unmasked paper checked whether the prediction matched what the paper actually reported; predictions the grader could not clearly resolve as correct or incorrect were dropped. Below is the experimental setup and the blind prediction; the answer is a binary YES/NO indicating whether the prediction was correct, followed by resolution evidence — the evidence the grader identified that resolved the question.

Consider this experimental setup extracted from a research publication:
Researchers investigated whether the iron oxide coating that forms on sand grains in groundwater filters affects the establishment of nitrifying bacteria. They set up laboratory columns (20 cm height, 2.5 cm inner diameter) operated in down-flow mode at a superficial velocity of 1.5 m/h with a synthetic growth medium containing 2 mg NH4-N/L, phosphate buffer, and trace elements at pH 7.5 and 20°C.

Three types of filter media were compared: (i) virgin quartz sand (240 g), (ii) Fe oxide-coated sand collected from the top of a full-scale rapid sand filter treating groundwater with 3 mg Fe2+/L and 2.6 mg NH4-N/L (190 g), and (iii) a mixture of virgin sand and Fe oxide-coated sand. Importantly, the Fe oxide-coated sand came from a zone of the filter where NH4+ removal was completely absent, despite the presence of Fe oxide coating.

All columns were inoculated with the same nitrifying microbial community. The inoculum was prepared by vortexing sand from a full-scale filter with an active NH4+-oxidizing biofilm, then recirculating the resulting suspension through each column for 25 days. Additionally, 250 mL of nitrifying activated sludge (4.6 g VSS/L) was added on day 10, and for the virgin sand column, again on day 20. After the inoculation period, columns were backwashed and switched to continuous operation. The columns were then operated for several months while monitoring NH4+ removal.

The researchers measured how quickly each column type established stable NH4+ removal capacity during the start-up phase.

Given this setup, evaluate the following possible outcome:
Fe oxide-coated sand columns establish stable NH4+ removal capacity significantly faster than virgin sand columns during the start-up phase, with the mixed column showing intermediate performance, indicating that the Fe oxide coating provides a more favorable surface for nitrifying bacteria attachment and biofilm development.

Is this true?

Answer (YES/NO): YES